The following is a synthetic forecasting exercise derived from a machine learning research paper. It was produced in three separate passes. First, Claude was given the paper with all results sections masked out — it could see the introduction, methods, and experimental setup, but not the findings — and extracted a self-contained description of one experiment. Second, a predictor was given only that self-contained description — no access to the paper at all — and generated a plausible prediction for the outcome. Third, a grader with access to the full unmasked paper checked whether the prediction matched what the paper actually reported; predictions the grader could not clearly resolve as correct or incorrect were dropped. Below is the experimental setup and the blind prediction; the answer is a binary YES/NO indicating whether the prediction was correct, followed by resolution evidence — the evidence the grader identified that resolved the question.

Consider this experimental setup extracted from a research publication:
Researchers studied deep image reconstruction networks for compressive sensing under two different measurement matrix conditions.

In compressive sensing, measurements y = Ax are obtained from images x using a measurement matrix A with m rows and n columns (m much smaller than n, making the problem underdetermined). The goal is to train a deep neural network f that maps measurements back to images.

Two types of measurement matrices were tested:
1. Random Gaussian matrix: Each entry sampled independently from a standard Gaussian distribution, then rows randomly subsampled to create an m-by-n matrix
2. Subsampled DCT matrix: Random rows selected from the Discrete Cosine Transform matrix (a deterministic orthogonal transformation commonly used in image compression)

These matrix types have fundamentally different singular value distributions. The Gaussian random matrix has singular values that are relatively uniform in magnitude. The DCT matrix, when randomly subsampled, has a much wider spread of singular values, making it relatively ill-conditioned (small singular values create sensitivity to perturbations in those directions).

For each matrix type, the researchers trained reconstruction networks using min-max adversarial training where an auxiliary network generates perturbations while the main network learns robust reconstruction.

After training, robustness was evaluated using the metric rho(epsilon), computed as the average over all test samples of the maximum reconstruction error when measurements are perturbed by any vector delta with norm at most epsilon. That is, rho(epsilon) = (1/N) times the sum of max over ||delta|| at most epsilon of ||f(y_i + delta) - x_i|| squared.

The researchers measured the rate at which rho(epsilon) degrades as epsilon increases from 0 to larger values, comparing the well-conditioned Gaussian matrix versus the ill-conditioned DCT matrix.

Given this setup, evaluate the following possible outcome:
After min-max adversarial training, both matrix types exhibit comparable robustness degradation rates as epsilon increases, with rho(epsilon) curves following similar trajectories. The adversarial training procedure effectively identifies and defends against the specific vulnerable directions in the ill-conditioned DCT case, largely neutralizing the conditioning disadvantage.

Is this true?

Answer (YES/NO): NO